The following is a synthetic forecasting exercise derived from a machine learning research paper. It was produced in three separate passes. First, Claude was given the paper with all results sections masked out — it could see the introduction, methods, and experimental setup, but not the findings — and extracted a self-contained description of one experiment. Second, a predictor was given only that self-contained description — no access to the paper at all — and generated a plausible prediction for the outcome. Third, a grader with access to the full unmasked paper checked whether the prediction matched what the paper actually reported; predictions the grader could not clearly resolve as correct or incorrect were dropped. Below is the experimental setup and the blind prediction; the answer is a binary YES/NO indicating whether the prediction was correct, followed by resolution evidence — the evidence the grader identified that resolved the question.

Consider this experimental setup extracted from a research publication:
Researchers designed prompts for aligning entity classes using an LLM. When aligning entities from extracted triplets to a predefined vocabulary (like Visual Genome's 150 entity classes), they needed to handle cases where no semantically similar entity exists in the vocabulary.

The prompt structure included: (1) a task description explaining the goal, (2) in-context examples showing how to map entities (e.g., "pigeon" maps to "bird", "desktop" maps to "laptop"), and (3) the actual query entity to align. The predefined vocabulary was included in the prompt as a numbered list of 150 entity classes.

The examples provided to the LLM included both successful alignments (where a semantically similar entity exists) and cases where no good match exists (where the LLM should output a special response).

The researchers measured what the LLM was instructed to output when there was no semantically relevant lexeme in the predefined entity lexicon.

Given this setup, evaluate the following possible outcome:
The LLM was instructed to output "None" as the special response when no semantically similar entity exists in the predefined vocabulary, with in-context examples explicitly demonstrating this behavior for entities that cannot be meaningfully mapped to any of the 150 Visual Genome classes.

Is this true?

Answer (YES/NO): YES